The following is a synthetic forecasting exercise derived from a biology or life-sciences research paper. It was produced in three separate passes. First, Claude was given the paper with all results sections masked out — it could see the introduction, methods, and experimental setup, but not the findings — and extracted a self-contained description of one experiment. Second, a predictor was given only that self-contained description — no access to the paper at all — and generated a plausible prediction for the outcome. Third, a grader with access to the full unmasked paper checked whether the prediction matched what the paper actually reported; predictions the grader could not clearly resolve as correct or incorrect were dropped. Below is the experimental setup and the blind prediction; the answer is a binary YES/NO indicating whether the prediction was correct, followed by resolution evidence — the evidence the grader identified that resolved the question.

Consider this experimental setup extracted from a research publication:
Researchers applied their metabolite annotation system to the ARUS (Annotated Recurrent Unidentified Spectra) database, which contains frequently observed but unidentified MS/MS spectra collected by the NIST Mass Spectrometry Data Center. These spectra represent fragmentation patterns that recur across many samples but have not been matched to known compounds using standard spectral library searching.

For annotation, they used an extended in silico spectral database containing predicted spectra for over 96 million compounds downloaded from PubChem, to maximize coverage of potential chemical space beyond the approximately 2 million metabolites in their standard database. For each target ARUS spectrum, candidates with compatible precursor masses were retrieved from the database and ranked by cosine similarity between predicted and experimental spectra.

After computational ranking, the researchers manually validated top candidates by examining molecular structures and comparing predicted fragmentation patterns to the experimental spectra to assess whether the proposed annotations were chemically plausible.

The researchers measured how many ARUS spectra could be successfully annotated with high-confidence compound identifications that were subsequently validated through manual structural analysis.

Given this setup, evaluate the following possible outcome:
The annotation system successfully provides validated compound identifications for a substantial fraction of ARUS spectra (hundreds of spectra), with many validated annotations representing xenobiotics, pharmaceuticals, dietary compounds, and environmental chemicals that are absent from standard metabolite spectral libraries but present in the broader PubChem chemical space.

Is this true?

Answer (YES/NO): NO